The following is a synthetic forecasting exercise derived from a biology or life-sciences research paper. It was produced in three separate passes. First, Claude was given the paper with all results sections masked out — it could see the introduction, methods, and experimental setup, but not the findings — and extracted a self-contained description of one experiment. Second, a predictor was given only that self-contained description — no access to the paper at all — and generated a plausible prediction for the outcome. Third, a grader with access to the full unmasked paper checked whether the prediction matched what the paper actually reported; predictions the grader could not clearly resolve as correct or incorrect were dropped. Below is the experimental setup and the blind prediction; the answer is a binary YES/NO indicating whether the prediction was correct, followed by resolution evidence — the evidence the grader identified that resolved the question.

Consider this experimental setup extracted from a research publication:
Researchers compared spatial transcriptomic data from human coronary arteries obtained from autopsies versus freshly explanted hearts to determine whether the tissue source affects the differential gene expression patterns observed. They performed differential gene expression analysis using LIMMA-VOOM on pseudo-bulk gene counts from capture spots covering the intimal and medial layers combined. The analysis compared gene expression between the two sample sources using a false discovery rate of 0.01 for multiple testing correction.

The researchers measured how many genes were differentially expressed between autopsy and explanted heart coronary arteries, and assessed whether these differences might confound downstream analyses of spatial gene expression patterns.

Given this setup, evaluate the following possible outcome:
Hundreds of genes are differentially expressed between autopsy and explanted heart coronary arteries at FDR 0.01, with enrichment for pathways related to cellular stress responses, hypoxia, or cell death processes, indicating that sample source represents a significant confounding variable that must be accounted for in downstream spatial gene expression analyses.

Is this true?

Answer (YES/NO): NO